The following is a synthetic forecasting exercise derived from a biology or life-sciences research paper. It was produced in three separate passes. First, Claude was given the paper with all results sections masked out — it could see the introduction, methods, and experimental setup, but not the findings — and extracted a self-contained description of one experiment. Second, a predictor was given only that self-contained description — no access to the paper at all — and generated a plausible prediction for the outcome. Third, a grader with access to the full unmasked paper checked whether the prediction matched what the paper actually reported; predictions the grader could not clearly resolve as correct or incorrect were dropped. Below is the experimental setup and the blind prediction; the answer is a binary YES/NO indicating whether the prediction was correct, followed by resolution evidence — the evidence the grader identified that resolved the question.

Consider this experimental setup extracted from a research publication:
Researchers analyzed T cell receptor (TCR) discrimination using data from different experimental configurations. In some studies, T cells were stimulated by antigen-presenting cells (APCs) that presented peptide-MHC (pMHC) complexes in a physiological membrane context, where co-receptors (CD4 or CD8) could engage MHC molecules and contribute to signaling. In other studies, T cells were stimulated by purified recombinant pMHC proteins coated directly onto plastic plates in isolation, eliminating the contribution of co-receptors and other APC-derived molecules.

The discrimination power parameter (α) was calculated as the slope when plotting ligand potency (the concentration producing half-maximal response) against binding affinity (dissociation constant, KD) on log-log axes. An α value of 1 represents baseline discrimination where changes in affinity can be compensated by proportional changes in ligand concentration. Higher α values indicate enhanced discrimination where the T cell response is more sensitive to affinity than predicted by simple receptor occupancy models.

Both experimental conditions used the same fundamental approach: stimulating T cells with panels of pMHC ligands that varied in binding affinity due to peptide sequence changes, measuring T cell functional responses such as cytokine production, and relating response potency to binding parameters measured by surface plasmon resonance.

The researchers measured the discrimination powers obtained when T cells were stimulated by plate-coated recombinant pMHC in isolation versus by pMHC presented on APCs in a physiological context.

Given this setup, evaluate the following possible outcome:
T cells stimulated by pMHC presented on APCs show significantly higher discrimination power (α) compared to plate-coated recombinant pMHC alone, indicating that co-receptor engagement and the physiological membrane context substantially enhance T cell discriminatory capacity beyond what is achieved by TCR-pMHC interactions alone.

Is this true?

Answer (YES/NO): YES